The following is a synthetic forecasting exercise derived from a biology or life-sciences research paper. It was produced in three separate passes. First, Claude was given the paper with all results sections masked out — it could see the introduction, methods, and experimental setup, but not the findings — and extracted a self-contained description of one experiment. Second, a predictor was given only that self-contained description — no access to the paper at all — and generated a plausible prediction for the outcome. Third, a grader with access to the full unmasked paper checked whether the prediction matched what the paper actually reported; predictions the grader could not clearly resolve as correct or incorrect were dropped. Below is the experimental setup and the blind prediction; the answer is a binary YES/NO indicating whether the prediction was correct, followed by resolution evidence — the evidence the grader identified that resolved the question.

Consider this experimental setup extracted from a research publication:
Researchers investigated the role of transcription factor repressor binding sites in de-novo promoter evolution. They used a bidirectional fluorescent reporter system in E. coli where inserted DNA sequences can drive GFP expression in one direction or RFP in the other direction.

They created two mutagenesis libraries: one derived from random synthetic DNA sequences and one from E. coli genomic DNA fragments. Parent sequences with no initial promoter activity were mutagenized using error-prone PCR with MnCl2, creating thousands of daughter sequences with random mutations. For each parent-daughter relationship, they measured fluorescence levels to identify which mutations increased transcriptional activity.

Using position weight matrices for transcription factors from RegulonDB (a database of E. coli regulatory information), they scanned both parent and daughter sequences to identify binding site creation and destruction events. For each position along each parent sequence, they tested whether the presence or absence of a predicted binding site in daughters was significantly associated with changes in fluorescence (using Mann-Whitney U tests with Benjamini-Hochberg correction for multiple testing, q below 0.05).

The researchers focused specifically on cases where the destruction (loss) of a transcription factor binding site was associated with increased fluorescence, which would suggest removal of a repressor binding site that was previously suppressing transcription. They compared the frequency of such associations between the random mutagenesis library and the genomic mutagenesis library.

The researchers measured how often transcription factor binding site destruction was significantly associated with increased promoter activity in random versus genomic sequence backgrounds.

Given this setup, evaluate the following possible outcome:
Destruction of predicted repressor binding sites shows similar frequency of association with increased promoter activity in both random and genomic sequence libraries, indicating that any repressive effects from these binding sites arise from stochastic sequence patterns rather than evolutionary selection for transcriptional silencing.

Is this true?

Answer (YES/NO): NO